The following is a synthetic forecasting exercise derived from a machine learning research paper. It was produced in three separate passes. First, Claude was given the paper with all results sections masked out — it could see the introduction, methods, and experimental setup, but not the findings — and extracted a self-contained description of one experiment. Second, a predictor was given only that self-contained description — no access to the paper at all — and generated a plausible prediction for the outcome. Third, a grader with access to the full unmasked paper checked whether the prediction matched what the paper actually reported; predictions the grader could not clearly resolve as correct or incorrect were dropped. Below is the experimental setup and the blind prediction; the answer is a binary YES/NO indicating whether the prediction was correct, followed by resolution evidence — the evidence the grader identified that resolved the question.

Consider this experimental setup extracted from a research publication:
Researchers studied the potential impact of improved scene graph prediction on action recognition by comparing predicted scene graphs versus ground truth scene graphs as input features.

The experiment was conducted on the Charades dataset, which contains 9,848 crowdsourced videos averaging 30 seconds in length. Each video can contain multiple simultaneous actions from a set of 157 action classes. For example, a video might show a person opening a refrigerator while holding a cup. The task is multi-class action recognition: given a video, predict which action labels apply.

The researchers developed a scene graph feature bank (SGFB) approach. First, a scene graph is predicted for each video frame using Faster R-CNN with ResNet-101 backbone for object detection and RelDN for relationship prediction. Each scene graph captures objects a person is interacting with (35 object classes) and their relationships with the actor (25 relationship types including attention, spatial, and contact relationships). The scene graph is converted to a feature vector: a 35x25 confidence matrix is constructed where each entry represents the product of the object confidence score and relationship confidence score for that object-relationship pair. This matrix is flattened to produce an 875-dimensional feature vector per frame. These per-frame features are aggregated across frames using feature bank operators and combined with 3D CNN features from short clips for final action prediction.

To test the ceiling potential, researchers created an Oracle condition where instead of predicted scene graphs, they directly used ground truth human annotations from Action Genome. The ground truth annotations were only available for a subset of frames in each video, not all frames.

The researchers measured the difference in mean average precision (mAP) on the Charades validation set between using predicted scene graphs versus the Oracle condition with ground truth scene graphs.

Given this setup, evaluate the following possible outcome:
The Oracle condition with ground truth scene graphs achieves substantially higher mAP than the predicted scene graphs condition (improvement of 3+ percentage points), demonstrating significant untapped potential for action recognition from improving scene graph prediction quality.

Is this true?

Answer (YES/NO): YES